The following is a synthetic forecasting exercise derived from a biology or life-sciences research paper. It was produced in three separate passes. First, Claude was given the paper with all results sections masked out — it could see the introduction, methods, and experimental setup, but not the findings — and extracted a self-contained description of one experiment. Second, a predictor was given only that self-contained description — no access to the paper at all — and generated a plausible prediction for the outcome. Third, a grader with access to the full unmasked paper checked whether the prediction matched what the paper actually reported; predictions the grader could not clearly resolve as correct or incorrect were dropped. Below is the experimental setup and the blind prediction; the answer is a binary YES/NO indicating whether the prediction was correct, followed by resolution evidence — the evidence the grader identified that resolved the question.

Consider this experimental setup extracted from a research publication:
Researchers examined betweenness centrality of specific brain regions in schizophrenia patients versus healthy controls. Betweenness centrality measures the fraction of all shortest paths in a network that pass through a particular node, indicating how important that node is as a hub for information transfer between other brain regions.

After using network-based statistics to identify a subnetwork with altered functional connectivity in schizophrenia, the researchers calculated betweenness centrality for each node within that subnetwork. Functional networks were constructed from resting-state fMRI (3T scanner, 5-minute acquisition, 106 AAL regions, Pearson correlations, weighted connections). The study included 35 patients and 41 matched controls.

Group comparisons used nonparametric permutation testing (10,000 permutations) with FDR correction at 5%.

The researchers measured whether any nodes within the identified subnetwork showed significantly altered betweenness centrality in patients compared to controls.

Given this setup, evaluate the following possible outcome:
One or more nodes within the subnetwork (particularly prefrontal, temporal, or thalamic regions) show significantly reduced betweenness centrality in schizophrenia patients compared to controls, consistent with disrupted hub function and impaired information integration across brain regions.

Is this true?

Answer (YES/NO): NO